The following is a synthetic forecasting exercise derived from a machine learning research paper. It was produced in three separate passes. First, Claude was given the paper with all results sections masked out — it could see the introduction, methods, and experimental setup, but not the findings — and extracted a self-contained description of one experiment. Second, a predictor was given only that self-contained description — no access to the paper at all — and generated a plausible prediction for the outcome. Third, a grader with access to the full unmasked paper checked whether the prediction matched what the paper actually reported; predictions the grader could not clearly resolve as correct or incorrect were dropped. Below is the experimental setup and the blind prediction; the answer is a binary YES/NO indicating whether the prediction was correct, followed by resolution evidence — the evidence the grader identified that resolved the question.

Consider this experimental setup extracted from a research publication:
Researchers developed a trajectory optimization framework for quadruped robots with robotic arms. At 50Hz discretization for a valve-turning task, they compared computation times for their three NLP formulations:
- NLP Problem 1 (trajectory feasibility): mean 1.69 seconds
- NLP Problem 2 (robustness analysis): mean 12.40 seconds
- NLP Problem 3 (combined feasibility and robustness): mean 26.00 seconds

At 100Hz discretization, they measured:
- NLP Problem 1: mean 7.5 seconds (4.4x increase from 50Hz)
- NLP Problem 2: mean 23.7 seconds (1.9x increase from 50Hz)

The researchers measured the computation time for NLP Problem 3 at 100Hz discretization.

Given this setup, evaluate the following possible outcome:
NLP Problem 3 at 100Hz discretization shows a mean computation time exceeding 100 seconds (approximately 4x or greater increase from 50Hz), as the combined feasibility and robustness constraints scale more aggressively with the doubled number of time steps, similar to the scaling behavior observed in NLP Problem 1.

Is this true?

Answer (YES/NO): NO